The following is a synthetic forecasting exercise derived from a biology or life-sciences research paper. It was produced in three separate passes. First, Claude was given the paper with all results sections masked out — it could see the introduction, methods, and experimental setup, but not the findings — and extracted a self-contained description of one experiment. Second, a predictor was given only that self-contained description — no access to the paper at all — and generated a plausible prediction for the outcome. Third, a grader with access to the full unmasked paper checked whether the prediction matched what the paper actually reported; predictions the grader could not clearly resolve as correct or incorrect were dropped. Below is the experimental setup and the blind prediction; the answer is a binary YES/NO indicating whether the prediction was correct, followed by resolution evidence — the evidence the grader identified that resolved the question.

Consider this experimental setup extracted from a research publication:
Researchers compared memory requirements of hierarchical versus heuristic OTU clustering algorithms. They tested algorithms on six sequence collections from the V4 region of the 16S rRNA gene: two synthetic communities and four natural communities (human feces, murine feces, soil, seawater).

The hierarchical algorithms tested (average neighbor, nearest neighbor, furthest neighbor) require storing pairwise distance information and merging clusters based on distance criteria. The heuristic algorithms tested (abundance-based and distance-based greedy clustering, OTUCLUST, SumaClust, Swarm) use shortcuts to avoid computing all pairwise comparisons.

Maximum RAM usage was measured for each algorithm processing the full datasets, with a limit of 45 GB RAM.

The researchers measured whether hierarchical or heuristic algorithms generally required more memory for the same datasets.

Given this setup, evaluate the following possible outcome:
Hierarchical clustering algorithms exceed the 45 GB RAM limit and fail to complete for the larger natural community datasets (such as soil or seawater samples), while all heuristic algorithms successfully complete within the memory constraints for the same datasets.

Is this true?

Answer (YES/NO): NO